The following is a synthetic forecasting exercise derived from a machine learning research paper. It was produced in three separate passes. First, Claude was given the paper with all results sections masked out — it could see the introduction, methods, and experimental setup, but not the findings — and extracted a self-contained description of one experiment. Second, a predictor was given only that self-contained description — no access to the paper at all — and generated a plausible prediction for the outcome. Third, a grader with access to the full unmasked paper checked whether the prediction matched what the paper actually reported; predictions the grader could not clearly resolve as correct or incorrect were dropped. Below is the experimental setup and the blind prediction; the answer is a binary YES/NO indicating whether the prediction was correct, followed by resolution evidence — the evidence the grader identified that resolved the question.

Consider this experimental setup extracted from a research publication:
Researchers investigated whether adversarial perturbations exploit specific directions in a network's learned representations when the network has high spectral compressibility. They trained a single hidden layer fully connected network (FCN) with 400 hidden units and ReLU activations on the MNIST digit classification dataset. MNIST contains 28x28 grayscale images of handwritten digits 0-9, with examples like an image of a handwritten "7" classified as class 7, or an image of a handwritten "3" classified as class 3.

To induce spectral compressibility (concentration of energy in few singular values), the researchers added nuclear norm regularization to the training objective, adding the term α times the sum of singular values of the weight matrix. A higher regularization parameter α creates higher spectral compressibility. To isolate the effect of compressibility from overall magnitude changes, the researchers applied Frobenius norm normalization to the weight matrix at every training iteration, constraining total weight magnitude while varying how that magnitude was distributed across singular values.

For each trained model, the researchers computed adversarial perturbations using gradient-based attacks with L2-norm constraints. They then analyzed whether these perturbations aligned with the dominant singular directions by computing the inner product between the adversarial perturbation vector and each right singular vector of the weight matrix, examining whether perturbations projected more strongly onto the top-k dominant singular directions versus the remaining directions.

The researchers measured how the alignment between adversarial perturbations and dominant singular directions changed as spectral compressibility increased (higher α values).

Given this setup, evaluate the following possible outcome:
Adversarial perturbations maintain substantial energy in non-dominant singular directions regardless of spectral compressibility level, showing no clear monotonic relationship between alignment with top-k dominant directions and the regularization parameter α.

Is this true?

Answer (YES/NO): NO